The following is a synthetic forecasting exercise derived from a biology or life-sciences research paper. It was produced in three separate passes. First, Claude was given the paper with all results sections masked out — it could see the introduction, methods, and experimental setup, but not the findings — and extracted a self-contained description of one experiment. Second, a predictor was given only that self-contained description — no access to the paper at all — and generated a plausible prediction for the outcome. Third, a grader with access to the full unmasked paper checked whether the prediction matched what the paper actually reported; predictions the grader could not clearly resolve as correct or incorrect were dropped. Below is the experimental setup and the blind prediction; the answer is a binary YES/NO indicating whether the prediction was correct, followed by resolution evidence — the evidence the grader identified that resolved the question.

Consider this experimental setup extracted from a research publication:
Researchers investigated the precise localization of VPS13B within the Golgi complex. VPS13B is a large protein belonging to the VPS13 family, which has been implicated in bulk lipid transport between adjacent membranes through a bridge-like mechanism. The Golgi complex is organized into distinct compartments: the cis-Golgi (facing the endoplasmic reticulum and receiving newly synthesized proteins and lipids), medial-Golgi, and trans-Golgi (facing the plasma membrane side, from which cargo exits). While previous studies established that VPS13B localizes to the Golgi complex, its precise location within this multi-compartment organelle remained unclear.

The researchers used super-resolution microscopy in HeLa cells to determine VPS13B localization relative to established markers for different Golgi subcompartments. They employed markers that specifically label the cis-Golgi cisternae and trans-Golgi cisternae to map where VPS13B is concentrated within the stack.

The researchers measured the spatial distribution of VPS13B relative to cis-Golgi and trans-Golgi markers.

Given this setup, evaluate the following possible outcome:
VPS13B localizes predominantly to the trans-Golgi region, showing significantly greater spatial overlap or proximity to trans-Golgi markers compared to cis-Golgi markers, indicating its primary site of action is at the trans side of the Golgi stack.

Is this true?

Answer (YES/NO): NO